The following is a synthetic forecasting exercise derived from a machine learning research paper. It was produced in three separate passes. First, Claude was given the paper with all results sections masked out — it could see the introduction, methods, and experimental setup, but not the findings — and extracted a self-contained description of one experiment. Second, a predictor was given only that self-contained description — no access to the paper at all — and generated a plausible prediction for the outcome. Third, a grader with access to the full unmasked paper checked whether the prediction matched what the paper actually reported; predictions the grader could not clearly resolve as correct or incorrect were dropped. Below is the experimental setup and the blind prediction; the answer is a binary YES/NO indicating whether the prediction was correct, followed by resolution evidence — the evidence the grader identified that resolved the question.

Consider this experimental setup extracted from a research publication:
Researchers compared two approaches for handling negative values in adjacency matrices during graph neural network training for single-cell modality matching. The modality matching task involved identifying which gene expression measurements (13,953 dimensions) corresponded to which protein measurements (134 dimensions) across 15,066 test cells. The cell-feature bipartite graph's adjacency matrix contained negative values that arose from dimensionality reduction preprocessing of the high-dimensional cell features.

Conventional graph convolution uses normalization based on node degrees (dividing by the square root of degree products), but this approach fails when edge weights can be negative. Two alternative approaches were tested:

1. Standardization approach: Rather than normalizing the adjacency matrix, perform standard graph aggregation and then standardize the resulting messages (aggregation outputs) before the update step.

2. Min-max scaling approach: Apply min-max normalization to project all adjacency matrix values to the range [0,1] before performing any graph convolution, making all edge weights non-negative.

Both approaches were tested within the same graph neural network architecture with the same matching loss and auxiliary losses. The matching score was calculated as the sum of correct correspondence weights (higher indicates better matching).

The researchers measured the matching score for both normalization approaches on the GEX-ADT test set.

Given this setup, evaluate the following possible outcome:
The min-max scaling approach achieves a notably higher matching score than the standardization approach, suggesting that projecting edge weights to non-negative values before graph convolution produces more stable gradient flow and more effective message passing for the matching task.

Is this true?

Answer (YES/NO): NO